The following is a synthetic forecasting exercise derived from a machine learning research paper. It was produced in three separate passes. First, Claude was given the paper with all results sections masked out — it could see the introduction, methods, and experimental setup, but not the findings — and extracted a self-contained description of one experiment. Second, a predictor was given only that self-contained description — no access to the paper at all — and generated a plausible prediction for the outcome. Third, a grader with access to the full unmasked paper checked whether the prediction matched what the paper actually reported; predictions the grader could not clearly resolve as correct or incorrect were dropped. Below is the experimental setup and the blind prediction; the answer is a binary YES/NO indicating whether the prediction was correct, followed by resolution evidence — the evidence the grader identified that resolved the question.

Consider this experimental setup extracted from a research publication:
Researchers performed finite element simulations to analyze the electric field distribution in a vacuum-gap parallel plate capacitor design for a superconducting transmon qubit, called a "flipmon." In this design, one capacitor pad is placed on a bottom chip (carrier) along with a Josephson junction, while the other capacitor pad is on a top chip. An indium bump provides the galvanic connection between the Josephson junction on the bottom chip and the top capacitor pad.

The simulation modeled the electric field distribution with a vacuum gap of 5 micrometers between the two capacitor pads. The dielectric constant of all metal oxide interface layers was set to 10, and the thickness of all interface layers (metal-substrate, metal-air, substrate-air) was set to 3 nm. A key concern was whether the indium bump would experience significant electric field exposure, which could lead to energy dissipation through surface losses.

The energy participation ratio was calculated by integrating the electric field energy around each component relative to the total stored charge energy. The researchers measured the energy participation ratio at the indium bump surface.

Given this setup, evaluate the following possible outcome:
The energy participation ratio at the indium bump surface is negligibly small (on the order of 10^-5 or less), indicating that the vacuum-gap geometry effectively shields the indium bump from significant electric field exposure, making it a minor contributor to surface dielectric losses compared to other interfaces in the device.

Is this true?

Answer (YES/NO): YES